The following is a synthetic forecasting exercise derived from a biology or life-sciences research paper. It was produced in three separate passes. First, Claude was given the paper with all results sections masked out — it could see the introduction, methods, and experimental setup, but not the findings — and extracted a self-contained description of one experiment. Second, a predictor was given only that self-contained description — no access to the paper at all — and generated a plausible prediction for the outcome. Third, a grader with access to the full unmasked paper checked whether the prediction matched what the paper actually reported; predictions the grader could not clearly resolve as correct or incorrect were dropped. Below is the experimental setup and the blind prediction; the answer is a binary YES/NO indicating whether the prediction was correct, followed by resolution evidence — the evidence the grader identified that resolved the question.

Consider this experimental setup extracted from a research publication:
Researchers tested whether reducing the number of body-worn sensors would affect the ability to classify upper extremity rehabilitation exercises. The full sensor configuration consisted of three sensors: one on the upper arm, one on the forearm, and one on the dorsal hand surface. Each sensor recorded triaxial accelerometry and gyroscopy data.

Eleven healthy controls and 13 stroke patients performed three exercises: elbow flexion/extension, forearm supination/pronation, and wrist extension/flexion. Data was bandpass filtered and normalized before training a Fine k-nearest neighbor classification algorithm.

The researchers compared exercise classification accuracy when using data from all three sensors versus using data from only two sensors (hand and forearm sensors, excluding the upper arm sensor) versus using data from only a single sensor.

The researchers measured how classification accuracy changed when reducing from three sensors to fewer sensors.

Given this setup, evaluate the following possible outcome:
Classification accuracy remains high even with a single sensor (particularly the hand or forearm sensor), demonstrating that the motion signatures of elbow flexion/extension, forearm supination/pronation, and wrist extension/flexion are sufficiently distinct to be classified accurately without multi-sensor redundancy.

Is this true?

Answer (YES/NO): NO